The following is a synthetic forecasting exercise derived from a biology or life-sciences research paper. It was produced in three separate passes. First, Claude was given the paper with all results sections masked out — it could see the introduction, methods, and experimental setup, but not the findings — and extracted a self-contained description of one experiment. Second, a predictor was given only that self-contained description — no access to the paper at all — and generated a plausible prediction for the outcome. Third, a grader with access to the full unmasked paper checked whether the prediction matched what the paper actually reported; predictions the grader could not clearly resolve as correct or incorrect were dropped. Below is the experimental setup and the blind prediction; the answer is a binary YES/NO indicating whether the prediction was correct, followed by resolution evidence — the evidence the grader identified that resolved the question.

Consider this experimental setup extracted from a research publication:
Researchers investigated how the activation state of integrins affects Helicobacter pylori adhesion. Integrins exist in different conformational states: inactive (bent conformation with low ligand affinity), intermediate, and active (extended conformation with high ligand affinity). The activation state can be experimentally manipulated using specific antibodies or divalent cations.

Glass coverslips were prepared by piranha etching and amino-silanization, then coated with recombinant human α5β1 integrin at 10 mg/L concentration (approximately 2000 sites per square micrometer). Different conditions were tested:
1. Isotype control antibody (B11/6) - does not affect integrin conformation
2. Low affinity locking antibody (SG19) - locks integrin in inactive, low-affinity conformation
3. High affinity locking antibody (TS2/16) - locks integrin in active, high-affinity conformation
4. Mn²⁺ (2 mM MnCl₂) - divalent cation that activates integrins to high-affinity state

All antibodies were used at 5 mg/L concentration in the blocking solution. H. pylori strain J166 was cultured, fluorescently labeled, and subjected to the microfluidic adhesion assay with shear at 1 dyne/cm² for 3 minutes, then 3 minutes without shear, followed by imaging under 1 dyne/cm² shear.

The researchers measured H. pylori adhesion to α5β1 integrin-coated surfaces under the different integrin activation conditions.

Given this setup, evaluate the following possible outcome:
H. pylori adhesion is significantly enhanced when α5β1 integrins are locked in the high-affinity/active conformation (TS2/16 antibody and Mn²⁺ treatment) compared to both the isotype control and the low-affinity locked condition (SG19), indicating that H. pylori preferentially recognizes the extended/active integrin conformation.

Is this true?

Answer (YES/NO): NO